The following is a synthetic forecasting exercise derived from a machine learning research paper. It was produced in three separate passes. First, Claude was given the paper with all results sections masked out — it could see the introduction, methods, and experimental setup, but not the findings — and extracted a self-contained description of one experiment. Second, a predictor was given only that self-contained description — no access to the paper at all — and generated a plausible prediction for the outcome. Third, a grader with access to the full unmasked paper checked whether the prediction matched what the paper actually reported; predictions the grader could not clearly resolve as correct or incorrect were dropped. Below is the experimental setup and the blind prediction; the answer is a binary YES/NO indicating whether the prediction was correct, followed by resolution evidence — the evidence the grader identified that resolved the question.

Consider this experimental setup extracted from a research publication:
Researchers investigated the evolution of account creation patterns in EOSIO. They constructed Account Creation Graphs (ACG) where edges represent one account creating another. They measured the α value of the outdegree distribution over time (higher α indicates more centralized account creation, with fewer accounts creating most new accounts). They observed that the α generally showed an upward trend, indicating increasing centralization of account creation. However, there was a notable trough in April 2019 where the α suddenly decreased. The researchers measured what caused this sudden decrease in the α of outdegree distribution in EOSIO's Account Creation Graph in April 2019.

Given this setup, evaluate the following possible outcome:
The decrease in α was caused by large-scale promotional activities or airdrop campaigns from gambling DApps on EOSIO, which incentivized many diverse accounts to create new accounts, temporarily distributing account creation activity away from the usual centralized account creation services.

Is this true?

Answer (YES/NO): NO